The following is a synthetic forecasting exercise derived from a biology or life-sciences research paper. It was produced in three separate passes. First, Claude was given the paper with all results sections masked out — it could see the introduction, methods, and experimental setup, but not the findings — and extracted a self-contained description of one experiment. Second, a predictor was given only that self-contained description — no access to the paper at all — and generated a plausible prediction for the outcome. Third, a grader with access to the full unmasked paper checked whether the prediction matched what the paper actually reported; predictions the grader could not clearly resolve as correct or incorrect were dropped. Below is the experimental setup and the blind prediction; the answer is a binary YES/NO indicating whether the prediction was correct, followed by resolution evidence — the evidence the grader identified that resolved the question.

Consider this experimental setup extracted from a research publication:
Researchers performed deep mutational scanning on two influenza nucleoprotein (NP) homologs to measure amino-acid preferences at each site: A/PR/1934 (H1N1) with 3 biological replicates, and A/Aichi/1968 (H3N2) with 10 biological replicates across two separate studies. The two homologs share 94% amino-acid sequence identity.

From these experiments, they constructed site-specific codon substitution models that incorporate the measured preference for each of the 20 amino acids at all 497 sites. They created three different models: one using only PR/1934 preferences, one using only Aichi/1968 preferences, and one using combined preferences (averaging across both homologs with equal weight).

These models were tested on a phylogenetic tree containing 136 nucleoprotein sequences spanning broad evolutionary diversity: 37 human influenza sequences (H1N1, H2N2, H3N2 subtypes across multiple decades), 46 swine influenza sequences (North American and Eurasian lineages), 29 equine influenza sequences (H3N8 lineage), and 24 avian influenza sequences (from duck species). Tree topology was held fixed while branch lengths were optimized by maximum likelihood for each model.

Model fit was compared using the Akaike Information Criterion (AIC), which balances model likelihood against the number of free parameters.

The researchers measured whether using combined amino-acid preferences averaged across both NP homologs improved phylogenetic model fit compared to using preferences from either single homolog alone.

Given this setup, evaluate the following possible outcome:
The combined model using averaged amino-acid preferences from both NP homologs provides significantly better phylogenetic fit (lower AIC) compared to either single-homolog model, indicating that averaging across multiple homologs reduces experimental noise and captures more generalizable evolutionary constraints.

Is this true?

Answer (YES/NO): NO